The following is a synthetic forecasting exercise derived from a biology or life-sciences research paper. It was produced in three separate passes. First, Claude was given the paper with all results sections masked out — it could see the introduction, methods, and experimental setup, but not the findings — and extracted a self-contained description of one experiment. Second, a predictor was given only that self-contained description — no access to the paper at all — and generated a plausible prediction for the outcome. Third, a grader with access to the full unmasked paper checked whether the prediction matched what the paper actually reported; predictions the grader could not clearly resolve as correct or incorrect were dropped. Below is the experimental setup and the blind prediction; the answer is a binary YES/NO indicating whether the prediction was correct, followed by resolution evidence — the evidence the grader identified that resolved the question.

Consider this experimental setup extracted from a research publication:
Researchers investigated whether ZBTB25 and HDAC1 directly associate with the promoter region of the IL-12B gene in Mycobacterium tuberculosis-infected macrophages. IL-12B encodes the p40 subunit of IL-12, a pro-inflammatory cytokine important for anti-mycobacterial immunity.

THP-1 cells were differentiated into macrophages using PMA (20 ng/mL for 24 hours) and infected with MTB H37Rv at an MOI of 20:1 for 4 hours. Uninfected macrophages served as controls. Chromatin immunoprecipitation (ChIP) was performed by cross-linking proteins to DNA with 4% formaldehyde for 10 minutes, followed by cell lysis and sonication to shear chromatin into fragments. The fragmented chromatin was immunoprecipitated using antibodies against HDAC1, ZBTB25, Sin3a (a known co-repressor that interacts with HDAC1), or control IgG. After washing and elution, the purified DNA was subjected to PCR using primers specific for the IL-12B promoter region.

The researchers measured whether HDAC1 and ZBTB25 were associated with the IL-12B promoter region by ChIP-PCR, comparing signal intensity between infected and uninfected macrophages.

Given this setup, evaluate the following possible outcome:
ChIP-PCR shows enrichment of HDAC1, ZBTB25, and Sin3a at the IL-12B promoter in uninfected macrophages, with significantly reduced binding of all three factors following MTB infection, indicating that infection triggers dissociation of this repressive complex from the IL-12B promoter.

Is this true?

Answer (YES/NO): NO